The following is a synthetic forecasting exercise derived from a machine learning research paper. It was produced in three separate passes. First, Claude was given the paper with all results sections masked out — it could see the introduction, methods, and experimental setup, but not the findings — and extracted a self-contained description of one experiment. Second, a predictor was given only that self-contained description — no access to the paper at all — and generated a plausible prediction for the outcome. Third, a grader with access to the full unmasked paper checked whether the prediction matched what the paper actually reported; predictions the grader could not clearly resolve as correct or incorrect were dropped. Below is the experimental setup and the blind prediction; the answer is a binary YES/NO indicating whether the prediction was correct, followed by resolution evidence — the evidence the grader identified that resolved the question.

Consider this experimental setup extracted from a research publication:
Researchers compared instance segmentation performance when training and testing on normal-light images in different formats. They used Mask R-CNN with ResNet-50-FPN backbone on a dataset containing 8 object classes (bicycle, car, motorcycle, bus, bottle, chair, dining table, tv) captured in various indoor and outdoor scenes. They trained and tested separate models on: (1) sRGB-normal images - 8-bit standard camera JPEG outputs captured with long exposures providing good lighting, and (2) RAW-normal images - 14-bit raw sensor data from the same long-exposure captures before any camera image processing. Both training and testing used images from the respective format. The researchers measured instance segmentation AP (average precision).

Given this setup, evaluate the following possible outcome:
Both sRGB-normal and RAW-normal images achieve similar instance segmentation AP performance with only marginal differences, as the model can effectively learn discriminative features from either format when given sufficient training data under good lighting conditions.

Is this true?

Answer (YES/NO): YES